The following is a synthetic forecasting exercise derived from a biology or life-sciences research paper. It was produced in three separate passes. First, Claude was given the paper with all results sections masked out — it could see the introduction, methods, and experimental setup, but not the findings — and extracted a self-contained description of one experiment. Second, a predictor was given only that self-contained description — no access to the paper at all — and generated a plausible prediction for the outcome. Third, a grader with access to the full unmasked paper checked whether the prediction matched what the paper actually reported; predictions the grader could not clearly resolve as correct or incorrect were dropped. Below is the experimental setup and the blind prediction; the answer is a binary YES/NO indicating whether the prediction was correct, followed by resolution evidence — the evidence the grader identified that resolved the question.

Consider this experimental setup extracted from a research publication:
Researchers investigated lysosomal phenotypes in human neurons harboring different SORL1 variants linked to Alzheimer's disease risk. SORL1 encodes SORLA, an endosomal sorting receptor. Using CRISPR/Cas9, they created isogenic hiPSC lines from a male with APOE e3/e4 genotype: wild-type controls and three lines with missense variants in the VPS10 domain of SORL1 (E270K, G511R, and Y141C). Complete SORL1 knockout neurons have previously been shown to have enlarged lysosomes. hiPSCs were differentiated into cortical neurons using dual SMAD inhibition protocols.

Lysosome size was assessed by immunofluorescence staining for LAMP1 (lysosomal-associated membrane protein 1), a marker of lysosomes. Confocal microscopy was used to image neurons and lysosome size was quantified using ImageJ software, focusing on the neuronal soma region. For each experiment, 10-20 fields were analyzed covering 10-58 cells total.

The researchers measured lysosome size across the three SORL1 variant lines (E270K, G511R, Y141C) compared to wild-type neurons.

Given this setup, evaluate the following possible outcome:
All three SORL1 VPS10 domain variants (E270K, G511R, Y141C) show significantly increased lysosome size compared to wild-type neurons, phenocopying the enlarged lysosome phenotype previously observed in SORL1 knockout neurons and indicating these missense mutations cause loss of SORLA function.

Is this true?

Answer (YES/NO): NO